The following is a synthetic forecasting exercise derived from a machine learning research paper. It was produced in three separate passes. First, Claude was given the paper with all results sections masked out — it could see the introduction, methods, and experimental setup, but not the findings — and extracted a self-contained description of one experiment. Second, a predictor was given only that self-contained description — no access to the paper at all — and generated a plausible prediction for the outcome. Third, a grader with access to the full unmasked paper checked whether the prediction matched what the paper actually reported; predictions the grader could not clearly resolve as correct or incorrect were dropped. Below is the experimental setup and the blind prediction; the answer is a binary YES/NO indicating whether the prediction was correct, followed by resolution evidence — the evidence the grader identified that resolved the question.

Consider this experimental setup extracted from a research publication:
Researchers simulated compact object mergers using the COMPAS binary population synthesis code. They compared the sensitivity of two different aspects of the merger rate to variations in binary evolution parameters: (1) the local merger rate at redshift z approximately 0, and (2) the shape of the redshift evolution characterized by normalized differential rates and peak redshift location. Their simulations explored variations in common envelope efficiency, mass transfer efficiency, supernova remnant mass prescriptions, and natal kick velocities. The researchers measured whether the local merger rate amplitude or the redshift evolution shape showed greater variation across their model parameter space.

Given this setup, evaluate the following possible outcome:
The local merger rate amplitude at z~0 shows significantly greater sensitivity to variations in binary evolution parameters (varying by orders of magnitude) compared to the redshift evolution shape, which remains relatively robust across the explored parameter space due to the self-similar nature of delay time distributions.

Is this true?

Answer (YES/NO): YES